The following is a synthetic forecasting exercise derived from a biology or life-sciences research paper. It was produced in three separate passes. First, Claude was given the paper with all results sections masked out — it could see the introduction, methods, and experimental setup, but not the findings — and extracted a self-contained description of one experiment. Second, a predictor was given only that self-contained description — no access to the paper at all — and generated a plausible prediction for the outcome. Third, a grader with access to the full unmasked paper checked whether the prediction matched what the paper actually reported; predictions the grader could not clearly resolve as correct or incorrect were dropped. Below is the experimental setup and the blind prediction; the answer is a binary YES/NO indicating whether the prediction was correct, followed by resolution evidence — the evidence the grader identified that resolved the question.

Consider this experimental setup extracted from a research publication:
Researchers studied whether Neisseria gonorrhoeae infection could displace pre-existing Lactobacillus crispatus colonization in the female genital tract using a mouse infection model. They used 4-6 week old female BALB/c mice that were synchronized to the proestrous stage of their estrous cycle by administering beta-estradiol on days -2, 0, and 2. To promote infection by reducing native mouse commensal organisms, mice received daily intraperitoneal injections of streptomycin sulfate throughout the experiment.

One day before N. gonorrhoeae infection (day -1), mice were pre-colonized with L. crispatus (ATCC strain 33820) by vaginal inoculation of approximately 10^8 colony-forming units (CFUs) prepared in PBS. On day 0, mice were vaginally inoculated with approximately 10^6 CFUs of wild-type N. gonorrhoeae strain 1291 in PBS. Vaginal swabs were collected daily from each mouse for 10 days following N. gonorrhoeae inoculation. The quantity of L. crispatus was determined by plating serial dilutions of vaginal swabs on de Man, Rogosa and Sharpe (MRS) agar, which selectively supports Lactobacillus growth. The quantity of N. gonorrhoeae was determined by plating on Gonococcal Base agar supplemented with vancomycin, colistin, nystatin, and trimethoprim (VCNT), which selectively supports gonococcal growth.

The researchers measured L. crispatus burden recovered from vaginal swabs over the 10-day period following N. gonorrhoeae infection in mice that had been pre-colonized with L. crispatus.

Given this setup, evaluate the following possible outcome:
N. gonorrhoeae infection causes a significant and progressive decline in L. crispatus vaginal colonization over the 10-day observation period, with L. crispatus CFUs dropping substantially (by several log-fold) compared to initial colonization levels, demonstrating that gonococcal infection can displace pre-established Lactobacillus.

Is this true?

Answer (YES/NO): NO